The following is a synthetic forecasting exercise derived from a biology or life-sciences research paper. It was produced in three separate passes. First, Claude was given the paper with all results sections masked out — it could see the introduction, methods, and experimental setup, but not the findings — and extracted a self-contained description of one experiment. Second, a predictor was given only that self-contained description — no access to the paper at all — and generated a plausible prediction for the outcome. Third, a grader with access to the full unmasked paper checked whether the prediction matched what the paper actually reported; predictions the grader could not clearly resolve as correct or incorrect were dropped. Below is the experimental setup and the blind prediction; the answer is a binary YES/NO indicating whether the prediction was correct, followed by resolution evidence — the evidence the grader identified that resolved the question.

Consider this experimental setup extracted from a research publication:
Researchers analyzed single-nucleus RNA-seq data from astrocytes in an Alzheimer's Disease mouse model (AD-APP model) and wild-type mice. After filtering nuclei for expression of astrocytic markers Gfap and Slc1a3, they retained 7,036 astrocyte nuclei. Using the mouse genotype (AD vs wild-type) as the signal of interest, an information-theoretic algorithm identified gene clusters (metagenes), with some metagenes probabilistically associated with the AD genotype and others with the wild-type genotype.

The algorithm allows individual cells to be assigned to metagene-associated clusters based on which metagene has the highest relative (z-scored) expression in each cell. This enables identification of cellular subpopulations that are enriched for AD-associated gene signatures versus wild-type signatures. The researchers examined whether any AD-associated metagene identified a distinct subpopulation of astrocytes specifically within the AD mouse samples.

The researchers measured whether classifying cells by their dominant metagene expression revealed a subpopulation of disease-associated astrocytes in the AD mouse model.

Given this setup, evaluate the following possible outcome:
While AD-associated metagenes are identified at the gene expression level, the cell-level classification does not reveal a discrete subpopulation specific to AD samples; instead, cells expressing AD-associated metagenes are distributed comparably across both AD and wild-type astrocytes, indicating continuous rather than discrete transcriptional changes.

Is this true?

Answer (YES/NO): NO